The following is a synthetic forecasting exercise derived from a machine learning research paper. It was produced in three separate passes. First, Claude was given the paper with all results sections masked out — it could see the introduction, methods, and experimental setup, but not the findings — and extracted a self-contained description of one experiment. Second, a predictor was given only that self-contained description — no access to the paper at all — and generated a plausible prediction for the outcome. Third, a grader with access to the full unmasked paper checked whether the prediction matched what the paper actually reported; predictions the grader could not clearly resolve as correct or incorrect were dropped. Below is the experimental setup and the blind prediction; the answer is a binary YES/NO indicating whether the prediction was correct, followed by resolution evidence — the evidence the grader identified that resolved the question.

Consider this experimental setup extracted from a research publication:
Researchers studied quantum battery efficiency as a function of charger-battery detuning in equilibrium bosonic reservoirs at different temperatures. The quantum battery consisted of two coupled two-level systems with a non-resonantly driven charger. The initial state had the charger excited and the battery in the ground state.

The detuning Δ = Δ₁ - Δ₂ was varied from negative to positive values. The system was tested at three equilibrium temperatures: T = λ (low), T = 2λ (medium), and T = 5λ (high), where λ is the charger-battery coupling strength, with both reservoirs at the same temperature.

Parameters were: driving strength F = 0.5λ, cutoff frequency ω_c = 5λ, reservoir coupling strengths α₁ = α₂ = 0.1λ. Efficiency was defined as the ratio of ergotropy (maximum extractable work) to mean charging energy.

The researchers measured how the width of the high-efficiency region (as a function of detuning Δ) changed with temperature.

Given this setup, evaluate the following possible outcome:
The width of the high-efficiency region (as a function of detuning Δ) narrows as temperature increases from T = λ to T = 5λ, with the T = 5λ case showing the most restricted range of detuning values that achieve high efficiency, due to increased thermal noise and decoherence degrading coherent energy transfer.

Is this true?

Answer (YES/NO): YES